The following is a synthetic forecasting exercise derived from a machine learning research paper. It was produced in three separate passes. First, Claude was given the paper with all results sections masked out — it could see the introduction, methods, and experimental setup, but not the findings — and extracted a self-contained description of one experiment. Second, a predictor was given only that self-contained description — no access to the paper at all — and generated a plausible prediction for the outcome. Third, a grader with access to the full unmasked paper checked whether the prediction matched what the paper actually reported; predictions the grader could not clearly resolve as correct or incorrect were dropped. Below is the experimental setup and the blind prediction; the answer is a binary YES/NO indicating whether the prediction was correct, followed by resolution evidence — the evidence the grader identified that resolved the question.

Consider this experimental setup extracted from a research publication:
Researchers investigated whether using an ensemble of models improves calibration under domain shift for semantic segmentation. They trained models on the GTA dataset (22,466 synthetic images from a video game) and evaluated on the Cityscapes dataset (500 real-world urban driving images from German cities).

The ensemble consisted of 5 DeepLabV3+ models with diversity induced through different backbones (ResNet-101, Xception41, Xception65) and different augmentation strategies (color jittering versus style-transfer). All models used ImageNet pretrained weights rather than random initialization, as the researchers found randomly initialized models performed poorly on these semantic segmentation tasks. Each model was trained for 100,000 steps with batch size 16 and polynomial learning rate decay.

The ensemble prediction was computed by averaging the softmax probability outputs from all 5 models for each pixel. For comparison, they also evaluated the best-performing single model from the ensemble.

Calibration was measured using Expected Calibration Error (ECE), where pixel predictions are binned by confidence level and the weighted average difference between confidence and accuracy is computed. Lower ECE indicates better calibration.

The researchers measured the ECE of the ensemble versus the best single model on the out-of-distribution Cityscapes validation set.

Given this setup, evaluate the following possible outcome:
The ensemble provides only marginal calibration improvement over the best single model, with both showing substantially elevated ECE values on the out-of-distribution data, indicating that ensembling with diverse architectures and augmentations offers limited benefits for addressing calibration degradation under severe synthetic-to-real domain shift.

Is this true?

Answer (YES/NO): NO